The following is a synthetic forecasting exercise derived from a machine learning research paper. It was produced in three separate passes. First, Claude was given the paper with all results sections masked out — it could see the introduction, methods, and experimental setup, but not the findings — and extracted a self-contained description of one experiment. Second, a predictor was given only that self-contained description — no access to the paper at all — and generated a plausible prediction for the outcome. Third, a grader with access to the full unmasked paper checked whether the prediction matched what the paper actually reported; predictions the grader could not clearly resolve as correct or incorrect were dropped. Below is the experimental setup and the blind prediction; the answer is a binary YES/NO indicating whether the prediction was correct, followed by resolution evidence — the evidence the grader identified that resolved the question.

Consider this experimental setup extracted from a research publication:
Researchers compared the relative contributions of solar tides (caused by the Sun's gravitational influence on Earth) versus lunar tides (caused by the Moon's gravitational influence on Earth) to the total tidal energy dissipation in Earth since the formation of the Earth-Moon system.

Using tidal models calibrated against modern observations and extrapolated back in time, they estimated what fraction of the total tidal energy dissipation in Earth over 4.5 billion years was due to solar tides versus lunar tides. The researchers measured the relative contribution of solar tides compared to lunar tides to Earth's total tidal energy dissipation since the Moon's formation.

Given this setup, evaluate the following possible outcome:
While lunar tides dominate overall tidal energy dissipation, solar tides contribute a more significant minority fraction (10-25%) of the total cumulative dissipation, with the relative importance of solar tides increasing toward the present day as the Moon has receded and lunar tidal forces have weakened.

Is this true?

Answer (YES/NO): NO